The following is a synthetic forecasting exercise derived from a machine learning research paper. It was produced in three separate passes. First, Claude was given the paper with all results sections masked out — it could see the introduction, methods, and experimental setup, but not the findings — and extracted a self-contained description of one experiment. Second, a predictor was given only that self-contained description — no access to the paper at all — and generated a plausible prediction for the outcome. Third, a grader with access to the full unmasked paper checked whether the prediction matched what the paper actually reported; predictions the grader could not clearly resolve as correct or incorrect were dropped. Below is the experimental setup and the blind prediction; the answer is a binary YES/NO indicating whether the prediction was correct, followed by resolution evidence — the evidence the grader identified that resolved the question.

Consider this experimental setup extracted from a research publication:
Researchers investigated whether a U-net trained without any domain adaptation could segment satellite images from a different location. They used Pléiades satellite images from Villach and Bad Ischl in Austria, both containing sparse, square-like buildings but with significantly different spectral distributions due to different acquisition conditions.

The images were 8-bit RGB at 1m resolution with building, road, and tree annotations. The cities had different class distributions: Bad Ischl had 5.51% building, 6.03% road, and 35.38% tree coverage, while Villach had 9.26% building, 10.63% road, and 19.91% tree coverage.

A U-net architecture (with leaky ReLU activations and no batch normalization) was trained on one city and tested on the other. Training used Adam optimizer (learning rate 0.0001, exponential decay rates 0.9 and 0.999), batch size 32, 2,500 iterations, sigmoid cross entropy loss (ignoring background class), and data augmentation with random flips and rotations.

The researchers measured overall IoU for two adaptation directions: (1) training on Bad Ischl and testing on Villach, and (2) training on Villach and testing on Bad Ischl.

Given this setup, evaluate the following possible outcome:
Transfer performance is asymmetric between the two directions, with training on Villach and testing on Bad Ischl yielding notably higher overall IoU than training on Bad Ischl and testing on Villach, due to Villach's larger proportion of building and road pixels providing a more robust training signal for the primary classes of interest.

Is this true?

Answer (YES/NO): NO